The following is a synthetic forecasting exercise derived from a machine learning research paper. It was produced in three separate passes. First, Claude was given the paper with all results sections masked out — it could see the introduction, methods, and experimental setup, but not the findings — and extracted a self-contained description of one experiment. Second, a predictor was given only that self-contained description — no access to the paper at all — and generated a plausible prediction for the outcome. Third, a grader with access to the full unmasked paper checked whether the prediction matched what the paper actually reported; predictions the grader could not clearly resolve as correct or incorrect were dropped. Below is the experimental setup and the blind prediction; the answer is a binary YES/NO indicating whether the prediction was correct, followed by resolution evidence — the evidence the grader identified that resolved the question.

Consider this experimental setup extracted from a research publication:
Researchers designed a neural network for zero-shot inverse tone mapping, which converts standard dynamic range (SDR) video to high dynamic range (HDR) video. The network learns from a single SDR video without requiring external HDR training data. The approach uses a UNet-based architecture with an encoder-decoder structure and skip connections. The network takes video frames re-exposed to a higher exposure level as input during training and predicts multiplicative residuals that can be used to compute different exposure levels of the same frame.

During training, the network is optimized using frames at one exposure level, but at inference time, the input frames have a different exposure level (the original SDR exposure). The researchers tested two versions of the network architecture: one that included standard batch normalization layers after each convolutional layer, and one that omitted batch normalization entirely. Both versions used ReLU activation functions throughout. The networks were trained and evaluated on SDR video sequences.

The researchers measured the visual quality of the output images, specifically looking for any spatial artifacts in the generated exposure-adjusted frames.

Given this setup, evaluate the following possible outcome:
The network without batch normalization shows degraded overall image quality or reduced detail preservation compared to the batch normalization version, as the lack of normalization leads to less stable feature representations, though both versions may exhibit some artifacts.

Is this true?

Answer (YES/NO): NO